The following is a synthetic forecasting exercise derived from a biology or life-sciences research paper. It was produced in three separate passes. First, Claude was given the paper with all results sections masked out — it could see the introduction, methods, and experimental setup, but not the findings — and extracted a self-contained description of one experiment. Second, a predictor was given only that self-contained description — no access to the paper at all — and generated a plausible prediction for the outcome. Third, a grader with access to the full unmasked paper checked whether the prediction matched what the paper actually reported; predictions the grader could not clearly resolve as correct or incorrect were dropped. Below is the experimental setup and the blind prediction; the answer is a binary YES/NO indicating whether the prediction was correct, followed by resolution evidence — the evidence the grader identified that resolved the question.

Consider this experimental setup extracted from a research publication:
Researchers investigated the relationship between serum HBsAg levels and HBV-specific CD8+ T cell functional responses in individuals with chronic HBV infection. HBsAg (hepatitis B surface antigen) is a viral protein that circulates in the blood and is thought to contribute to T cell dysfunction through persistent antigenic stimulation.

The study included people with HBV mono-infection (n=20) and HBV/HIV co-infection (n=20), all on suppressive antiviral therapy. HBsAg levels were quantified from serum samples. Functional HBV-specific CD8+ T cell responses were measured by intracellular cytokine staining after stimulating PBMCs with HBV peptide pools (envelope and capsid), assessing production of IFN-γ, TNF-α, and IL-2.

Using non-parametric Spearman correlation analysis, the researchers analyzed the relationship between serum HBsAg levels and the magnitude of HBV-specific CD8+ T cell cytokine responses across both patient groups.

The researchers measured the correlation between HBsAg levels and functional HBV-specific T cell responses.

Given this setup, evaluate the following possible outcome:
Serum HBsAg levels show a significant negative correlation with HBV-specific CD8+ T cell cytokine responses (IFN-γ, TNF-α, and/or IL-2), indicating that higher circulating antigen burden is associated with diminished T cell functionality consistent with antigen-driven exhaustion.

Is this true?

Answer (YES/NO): YES